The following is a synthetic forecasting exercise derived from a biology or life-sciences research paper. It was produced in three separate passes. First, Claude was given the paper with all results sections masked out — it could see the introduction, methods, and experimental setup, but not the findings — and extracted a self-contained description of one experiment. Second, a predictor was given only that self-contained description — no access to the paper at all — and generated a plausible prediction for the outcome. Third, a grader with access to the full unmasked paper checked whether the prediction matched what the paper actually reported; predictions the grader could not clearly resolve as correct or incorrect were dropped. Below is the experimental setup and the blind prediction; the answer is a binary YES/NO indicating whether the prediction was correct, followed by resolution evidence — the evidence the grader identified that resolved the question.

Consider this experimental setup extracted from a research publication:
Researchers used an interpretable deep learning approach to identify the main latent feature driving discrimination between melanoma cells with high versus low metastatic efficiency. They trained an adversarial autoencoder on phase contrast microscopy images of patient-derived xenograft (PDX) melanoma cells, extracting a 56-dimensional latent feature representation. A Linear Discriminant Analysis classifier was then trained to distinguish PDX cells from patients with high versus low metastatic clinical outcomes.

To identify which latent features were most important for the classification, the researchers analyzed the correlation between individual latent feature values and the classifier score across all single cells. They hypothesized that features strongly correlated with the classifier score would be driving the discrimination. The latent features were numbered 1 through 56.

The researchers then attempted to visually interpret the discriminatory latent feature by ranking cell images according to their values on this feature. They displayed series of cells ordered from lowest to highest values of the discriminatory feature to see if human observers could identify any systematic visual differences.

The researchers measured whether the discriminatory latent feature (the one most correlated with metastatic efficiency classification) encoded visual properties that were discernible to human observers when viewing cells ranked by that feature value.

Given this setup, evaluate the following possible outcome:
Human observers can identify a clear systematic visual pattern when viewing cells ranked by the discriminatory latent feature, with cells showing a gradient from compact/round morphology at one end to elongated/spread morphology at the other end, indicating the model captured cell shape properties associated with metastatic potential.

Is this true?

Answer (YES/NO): NO